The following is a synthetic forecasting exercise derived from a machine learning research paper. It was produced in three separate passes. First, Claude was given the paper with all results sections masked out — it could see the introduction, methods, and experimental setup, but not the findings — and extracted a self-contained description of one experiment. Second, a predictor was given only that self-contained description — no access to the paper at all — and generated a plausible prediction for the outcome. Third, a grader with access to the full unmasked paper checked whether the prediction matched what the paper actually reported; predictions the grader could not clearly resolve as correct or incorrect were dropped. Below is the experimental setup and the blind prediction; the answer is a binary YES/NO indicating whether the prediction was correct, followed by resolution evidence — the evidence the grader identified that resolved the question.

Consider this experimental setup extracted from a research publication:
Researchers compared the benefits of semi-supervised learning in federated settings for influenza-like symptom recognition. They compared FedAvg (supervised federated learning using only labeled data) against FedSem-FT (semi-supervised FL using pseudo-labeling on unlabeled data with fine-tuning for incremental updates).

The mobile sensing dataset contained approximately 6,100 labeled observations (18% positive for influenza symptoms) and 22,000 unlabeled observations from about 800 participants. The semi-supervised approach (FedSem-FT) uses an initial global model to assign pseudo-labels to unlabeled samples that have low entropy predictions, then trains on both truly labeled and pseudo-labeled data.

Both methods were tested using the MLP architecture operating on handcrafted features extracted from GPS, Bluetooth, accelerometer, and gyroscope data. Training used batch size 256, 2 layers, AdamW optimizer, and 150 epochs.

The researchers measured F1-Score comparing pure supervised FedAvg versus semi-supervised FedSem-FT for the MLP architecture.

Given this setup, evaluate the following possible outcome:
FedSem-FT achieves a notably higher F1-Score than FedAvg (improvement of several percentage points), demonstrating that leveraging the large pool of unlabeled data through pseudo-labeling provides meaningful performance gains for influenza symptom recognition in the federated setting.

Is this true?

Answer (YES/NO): NO